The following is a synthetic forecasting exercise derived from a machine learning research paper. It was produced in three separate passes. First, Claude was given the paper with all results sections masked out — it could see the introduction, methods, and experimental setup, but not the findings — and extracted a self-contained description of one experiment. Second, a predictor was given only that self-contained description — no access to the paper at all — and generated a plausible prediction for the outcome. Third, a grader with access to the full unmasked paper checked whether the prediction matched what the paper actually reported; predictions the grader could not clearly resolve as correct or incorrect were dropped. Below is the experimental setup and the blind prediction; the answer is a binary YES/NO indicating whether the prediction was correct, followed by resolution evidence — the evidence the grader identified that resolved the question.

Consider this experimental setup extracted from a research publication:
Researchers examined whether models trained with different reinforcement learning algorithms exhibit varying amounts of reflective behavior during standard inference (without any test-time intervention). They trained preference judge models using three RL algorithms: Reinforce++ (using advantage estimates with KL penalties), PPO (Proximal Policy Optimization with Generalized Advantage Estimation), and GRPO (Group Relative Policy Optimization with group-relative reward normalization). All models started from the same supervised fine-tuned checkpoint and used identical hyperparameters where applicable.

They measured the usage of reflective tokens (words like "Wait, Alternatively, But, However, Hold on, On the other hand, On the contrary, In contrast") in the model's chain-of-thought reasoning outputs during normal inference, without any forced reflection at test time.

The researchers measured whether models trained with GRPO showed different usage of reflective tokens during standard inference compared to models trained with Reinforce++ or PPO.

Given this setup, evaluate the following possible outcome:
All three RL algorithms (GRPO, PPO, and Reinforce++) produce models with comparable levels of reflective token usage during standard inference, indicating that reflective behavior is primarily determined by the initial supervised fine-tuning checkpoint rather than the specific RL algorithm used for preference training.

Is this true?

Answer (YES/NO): NO